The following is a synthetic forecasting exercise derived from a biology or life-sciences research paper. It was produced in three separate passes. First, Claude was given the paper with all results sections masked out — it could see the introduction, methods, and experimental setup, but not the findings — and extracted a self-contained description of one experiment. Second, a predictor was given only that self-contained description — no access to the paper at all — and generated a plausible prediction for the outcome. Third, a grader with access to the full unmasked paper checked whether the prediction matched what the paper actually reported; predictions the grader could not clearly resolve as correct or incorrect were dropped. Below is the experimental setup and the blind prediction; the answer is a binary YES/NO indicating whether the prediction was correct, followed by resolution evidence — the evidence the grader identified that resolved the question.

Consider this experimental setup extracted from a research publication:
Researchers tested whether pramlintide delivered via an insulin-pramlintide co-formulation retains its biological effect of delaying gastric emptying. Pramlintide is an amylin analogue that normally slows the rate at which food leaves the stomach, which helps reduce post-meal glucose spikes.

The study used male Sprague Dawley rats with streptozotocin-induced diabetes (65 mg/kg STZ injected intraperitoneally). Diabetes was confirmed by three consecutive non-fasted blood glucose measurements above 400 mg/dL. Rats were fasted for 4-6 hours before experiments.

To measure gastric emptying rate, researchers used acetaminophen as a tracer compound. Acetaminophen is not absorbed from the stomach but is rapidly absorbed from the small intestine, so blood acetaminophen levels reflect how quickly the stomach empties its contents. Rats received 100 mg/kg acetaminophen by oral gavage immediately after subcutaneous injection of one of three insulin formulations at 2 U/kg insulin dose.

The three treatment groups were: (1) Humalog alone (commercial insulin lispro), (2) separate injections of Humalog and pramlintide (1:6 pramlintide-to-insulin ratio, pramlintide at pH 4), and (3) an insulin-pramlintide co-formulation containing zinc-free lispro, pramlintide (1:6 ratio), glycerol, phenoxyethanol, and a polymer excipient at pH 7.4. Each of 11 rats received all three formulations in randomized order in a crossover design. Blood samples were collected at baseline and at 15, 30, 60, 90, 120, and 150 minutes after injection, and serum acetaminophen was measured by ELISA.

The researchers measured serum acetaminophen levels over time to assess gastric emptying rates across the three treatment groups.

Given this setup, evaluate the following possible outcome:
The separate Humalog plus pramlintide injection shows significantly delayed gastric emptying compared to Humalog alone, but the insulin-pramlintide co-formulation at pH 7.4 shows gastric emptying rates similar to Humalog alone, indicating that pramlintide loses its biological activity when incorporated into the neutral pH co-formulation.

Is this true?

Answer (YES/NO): NO